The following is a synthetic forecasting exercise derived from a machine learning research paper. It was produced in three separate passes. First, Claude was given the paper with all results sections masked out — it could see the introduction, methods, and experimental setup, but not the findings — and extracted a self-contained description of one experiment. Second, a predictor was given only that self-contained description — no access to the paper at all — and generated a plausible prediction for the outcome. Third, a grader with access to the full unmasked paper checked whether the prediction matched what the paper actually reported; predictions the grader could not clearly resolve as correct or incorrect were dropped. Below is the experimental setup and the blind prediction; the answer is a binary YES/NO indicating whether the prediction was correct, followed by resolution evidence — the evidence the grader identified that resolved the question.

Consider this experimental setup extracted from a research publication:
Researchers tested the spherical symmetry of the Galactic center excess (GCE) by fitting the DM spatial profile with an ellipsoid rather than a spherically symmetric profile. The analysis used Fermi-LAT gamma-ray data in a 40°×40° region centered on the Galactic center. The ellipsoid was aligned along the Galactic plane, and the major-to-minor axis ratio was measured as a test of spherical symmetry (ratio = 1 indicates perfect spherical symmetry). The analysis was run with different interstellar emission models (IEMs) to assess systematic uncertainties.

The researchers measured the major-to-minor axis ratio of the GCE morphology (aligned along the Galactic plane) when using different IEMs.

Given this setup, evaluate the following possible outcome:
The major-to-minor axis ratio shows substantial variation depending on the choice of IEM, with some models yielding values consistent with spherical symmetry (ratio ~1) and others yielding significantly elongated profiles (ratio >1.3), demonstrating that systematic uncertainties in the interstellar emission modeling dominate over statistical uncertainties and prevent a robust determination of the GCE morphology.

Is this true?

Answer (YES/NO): NO